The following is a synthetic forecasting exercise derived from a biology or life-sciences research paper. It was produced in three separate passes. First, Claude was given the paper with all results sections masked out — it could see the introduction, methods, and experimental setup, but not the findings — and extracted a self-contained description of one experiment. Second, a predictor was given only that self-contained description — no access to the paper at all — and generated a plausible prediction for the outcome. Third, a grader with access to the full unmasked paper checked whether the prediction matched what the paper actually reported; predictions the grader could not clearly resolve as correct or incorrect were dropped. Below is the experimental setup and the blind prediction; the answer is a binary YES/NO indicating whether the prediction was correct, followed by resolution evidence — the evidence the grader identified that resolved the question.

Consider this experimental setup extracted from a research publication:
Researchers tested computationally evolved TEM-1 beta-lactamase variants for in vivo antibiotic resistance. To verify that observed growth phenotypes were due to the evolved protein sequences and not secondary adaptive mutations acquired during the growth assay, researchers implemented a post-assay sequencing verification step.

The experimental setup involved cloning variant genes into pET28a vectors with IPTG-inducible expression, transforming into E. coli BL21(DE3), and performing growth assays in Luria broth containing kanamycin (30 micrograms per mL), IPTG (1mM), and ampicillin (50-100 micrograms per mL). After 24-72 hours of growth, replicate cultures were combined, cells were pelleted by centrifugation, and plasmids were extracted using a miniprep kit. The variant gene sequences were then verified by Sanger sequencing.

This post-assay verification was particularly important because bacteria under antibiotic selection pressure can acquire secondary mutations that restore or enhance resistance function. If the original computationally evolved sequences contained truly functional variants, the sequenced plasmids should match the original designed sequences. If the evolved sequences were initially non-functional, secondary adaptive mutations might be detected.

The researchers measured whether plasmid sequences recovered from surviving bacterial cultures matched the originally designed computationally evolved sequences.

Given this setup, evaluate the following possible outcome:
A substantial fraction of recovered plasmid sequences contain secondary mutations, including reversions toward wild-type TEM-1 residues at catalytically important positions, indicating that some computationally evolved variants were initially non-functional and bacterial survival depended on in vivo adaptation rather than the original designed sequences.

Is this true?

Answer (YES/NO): NO